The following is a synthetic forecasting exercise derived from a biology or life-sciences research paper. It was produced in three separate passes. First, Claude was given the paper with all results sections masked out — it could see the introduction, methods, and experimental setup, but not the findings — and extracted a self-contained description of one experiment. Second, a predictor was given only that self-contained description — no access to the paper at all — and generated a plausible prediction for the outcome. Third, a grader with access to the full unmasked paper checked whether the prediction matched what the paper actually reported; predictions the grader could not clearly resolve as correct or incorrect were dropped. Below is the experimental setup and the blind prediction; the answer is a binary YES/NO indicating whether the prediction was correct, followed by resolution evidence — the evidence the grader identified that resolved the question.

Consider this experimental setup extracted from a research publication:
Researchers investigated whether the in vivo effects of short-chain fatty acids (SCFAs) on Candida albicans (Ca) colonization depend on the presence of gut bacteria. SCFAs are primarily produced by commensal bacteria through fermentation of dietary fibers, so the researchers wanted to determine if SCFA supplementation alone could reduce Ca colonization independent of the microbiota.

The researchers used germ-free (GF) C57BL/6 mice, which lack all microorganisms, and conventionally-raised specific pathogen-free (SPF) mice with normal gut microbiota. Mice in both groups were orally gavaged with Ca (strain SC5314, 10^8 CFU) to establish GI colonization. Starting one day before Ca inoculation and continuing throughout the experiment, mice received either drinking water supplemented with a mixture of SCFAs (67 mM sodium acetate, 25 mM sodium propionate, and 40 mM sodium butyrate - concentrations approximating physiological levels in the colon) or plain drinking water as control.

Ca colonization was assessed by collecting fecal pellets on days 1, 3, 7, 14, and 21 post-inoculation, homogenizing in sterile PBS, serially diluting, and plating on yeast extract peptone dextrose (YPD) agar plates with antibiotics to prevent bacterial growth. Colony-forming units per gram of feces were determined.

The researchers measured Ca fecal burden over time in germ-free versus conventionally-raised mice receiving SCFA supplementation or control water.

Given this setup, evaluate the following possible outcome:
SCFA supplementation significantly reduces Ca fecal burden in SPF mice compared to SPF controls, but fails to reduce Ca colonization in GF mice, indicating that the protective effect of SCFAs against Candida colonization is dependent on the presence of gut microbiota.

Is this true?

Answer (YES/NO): YES